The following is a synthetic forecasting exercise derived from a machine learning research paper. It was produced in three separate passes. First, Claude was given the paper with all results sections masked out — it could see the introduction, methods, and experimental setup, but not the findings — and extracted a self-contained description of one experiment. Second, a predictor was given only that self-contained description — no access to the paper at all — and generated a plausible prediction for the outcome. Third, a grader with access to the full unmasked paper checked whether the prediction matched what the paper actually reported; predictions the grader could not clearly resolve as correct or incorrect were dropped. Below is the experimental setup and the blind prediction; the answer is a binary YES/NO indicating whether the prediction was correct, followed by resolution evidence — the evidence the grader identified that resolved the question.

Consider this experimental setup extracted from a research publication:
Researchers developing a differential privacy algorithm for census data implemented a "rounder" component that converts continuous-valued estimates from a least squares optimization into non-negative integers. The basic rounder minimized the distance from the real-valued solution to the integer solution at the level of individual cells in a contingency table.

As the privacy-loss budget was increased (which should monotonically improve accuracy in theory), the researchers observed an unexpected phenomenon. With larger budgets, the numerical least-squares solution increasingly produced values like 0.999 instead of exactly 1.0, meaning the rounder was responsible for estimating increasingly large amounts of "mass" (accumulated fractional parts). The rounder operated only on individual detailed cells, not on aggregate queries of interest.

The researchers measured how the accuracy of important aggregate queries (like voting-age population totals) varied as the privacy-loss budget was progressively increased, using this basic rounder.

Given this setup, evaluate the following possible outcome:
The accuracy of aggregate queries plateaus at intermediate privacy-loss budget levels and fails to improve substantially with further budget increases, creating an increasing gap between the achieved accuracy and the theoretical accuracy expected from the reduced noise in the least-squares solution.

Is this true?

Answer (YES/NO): NO